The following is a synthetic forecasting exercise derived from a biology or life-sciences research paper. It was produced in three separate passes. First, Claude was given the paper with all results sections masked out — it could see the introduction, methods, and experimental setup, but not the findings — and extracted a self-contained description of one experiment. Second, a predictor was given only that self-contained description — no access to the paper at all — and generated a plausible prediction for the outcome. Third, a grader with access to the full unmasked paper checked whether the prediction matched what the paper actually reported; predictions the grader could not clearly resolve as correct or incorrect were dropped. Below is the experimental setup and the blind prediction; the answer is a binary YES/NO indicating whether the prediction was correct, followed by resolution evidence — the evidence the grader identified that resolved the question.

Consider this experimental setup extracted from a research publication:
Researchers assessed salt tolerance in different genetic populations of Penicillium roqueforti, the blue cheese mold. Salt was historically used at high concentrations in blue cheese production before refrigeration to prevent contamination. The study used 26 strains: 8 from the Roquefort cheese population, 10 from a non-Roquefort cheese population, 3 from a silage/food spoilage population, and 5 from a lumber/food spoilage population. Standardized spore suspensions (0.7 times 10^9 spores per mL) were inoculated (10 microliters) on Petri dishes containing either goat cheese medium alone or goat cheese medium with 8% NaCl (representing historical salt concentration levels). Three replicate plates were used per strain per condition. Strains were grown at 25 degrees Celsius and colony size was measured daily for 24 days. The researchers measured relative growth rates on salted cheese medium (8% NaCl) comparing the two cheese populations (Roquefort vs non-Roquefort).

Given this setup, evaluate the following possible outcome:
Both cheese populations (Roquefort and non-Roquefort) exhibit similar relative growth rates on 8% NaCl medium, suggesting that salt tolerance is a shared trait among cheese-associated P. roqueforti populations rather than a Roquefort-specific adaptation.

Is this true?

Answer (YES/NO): NO